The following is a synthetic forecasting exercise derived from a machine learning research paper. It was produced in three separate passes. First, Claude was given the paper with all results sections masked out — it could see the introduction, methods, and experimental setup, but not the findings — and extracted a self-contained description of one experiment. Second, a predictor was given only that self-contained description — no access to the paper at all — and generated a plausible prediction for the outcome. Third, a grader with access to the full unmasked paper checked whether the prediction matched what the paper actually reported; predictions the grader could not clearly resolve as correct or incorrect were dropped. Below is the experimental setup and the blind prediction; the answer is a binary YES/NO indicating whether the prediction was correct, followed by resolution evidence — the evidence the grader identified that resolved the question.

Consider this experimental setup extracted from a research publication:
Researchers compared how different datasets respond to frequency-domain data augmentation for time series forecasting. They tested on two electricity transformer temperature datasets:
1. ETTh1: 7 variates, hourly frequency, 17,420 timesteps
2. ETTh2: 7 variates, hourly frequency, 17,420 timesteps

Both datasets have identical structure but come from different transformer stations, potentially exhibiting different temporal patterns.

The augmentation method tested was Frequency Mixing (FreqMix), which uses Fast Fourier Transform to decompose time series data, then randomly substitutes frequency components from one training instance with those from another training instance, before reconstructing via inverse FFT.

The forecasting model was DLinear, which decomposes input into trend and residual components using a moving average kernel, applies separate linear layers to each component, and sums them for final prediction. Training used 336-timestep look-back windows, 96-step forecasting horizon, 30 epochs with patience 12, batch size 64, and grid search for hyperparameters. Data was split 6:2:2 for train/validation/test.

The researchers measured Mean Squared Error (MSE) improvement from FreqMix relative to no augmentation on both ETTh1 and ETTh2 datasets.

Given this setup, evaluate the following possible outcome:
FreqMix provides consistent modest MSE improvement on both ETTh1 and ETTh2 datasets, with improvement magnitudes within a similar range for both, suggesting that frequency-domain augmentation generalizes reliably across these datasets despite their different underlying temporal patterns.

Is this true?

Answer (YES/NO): YES